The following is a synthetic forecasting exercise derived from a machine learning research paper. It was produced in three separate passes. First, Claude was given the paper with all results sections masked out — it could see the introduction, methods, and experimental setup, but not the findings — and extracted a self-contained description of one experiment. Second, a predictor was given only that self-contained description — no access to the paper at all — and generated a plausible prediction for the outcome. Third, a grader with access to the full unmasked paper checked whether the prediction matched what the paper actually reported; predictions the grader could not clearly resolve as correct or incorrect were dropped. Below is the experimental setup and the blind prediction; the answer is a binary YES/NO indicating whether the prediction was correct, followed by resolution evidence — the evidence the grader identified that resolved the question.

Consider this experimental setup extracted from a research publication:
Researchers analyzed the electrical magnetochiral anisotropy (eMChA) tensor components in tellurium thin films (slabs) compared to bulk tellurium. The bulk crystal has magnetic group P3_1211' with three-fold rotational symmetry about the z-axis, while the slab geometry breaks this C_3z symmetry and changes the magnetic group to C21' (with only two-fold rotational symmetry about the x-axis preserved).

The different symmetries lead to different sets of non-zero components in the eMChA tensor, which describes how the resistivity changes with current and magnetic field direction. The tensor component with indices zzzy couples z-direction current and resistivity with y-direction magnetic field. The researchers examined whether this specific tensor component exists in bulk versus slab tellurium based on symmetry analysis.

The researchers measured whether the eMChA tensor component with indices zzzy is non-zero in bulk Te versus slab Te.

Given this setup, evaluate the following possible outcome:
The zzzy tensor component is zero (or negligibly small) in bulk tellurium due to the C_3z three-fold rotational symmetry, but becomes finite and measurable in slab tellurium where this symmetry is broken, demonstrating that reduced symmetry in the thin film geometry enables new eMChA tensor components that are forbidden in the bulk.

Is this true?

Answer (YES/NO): YES